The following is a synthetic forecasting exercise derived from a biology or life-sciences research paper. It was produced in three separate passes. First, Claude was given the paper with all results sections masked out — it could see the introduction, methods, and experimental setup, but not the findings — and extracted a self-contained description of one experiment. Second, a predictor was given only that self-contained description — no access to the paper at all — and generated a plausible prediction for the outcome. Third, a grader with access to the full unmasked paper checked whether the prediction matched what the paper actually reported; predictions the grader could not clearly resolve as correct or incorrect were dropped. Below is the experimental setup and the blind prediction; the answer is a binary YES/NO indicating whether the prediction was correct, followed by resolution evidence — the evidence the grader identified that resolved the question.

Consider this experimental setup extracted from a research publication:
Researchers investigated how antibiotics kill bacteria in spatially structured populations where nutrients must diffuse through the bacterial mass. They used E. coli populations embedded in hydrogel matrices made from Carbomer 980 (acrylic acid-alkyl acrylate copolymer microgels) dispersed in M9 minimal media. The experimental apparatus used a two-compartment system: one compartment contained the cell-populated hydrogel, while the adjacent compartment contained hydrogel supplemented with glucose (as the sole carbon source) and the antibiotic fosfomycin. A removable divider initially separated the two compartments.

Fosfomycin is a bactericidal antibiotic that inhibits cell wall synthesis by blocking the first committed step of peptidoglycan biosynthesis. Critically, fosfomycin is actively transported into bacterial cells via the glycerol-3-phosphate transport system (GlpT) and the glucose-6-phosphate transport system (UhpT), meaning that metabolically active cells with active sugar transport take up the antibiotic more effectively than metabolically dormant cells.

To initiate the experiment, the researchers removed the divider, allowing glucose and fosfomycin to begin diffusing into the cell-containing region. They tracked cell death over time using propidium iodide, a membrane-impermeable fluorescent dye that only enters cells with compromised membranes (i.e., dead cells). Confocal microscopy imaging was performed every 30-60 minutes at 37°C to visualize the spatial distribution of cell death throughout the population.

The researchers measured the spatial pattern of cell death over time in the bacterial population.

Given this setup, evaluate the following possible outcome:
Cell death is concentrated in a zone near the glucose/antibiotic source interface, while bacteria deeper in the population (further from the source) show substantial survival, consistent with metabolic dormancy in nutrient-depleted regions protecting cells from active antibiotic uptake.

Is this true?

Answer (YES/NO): YES